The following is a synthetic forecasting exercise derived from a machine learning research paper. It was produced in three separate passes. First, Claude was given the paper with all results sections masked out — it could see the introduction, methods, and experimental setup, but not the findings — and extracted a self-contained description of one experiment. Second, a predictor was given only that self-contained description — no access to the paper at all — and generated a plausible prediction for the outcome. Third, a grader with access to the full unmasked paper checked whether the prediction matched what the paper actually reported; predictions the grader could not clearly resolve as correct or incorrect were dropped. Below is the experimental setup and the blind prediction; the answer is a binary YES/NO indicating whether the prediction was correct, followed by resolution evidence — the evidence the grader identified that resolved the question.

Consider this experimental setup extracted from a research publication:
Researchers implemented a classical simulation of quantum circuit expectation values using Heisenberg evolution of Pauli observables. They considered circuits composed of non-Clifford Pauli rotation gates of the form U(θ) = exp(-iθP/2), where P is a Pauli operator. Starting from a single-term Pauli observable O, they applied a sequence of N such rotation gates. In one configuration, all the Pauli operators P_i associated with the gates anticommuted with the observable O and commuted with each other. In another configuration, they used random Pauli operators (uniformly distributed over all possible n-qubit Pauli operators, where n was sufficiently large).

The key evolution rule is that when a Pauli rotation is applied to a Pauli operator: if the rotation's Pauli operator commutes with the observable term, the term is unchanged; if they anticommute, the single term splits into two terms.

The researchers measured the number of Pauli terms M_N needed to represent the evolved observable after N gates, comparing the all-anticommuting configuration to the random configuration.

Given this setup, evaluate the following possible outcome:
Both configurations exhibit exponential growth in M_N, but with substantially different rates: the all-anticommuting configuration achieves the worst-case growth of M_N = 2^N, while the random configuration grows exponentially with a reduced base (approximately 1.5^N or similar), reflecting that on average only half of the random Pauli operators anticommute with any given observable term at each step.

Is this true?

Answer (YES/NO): YES